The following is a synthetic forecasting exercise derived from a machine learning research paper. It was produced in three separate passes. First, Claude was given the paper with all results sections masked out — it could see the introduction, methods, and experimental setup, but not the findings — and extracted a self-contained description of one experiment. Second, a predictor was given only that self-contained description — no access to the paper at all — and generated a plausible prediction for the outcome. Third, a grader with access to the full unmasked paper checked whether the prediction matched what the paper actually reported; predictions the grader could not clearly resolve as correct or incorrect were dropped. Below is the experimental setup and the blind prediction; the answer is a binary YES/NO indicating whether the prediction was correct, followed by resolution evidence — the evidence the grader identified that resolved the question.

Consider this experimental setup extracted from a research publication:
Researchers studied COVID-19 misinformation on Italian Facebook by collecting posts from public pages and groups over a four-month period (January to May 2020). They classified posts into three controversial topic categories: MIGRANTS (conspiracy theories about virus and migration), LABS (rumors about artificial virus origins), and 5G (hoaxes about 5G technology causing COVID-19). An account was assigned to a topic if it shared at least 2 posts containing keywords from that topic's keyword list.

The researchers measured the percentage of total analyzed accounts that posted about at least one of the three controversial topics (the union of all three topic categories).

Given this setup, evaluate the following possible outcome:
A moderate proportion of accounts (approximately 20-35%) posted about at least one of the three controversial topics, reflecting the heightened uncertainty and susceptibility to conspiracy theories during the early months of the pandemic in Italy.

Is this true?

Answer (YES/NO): YES